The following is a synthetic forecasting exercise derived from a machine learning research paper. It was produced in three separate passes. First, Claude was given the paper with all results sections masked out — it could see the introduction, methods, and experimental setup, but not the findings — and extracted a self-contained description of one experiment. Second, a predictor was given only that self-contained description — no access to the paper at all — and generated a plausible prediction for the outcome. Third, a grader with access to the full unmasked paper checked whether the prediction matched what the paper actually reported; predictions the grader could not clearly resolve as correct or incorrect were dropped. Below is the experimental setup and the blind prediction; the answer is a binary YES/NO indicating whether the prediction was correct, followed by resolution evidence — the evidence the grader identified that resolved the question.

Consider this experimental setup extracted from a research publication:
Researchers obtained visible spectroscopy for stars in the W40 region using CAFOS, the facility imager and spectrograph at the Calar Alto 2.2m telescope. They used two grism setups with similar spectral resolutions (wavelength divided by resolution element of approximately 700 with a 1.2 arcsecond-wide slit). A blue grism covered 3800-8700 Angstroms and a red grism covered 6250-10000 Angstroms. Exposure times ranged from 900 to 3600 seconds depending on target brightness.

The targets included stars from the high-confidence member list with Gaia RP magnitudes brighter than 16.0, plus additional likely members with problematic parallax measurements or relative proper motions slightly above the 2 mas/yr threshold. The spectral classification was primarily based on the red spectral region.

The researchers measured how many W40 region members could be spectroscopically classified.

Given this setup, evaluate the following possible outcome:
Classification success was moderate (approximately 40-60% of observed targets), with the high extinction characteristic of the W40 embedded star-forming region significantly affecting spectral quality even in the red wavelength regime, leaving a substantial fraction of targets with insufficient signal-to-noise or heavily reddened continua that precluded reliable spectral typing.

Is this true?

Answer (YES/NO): NO